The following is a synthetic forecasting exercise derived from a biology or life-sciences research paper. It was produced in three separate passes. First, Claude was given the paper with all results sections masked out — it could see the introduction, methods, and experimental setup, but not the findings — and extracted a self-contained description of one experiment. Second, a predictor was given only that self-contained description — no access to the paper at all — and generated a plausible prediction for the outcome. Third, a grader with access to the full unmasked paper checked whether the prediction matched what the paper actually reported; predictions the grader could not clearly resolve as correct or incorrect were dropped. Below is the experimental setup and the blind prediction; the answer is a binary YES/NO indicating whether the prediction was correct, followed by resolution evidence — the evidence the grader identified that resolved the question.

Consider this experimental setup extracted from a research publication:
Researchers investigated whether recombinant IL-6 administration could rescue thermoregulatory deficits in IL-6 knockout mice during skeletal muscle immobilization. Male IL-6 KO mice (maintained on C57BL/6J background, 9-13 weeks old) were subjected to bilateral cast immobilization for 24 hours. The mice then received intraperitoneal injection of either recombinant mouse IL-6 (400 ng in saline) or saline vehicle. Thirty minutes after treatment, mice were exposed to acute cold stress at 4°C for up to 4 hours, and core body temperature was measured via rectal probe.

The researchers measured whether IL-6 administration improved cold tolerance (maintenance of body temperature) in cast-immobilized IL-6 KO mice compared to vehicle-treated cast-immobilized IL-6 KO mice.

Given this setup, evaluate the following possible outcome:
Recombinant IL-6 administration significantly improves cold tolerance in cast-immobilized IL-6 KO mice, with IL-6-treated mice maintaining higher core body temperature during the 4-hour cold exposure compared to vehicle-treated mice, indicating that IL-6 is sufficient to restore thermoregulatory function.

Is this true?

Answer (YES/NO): YES